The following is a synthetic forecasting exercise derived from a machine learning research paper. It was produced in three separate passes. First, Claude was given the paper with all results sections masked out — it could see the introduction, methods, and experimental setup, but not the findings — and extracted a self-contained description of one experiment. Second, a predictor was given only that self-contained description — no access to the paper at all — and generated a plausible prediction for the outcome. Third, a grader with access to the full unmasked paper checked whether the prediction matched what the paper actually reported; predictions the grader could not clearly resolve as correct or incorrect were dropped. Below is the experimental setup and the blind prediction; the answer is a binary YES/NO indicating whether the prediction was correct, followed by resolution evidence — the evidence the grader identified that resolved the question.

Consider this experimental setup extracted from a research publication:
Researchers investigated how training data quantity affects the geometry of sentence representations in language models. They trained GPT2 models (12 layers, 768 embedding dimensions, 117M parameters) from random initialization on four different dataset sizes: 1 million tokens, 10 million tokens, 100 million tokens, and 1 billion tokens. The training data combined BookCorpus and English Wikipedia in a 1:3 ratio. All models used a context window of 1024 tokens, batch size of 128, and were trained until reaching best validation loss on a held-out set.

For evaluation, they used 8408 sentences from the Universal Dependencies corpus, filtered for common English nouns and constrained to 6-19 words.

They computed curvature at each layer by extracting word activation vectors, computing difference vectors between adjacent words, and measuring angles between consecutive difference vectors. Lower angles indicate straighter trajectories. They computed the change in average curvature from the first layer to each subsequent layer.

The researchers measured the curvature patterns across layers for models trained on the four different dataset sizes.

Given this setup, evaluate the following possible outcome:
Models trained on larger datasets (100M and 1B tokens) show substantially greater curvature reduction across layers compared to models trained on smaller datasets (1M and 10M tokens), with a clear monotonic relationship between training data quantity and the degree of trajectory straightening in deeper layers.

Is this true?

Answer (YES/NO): NO